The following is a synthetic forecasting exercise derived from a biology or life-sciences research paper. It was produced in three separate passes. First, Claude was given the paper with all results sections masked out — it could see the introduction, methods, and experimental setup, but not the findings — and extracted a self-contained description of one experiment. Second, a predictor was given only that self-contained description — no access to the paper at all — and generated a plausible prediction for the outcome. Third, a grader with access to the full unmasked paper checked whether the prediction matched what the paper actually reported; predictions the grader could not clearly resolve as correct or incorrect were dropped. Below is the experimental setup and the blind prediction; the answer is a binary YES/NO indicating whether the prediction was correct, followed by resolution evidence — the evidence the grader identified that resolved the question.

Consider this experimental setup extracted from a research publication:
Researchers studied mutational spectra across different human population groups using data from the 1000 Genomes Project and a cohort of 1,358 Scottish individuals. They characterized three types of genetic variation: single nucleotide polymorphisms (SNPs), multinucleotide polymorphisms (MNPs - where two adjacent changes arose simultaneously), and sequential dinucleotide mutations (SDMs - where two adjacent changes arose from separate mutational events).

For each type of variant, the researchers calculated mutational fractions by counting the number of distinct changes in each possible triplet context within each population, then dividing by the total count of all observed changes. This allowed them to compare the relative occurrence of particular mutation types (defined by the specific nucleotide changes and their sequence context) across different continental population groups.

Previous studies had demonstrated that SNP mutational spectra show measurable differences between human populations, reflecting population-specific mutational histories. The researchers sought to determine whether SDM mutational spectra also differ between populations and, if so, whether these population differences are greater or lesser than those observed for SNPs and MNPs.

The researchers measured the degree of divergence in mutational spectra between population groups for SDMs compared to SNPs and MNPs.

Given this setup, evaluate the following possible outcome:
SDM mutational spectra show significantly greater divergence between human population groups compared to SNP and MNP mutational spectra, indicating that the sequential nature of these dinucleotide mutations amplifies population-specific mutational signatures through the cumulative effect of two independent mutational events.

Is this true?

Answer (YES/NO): YES